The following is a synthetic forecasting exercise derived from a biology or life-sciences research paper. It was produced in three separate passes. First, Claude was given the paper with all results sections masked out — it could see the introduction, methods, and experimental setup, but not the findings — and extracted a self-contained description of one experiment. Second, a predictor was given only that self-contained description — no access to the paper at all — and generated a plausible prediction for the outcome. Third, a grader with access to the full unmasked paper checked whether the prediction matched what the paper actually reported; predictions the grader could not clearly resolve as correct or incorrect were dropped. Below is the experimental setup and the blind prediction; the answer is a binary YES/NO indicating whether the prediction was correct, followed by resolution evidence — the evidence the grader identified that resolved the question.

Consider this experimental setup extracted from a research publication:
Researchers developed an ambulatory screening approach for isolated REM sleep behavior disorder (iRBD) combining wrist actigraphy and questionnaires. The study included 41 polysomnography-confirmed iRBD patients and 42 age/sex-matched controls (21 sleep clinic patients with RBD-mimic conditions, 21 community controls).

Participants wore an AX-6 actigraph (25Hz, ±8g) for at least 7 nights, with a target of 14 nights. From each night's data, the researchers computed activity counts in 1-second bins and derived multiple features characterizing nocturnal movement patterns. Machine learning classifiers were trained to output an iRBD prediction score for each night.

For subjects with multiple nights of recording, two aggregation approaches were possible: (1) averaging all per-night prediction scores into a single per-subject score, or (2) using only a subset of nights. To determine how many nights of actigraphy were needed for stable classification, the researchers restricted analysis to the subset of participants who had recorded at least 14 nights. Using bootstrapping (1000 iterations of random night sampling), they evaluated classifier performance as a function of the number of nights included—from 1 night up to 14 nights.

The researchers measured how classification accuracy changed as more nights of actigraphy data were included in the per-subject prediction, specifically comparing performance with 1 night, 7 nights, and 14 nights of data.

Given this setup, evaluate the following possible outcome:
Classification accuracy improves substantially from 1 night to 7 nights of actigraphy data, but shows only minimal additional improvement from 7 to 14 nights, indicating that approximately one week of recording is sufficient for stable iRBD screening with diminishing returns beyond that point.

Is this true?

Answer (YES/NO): YES